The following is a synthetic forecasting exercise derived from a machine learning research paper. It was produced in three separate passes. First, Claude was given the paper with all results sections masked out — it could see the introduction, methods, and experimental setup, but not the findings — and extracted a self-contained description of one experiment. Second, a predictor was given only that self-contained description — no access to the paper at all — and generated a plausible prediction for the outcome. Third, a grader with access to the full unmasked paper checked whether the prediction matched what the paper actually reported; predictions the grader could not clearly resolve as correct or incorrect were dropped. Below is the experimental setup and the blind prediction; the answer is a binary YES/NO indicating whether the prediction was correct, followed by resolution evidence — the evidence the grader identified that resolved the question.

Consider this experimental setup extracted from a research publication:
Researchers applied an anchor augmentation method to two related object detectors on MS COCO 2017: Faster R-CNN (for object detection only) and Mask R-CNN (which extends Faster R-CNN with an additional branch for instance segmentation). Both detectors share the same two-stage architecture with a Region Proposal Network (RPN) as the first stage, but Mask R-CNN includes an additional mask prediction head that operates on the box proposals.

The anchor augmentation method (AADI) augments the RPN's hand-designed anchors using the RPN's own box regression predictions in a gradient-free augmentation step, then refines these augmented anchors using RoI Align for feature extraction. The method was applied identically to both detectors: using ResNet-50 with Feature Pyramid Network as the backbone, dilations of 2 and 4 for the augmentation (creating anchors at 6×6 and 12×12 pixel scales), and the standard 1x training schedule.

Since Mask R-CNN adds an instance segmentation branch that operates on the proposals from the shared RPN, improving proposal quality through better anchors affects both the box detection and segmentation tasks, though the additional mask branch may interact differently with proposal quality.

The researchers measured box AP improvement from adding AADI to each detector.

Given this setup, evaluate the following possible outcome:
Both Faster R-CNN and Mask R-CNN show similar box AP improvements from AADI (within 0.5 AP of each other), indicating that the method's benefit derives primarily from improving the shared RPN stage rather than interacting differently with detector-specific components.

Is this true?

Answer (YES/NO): YES